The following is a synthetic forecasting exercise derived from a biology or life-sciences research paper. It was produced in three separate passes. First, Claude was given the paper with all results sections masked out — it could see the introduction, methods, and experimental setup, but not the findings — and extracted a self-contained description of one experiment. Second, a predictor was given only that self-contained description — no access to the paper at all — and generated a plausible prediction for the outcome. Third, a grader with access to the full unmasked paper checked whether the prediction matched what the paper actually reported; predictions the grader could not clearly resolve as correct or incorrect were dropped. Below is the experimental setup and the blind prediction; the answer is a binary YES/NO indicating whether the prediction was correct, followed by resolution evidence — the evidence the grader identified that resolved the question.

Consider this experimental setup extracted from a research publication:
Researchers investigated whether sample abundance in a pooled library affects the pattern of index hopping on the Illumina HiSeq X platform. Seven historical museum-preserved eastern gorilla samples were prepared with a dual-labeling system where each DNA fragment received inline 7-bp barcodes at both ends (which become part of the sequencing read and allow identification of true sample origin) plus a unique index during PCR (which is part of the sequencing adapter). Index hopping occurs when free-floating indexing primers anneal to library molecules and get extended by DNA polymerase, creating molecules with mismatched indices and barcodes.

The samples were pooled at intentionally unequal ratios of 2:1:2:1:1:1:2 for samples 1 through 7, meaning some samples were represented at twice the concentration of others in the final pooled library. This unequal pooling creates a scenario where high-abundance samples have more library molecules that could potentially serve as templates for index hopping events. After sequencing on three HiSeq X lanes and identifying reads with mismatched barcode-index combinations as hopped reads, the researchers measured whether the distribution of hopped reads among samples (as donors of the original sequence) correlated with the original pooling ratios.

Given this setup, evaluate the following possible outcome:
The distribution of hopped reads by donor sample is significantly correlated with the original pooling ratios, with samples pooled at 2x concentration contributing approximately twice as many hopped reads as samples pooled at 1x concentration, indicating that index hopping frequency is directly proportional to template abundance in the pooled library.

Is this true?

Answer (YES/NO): YES